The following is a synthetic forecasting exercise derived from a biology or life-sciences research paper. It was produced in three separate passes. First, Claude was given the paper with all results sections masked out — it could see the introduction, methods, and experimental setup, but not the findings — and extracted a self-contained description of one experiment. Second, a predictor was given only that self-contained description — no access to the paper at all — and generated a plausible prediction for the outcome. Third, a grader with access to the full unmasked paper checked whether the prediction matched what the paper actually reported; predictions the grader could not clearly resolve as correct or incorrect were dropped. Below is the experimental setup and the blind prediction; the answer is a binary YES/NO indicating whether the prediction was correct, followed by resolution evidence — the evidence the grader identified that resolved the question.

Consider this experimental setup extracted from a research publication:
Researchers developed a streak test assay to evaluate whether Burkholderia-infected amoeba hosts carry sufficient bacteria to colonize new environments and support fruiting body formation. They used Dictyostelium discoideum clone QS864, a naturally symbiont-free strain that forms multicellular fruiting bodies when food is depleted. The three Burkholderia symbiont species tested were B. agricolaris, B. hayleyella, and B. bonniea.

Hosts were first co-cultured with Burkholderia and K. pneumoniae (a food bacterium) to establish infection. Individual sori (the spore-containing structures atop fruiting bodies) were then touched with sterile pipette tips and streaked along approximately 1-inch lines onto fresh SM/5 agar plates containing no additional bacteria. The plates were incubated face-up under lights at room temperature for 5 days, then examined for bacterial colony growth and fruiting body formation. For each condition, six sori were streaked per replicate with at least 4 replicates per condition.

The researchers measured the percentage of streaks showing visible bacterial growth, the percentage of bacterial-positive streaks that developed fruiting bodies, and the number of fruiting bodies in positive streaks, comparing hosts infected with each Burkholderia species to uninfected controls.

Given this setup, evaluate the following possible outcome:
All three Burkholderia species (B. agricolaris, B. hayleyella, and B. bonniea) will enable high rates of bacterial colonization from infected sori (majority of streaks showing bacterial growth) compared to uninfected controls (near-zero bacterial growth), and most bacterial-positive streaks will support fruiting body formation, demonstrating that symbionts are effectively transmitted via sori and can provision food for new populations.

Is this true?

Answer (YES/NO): NO